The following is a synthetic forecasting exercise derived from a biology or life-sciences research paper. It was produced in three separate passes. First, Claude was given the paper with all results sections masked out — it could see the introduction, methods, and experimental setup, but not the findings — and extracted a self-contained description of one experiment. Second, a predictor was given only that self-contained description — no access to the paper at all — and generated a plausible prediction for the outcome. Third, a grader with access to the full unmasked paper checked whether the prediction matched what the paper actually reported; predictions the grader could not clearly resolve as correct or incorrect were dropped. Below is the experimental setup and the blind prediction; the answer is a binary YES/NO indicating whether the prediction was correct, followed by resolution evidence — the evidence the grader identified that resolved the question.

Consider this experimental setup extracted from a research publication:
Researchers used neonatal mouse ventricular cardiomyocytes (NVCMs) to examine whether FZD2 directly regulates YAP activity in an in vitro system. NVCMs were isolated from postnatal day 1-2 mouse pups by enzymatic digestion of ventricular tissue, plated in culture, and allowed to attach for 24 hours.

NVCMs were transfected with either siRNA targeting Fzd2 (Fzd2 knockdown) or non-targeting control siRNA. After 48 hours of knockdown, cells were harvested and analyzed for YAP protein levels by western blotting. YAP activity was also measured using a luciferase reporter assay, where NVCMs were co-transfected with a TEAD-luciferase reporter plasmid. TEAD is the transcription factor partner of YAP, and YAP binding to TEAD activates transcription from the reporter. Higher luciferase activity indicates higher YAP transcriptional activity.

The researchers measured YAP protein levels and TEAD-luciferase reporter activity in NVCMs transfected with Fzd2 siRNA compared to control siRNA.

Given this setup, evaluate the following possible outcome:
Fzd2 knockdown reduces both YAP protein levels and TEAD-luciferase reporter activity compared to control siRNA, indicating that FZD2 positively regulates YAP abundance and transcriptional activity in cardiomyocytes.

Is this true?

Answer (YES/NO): NO